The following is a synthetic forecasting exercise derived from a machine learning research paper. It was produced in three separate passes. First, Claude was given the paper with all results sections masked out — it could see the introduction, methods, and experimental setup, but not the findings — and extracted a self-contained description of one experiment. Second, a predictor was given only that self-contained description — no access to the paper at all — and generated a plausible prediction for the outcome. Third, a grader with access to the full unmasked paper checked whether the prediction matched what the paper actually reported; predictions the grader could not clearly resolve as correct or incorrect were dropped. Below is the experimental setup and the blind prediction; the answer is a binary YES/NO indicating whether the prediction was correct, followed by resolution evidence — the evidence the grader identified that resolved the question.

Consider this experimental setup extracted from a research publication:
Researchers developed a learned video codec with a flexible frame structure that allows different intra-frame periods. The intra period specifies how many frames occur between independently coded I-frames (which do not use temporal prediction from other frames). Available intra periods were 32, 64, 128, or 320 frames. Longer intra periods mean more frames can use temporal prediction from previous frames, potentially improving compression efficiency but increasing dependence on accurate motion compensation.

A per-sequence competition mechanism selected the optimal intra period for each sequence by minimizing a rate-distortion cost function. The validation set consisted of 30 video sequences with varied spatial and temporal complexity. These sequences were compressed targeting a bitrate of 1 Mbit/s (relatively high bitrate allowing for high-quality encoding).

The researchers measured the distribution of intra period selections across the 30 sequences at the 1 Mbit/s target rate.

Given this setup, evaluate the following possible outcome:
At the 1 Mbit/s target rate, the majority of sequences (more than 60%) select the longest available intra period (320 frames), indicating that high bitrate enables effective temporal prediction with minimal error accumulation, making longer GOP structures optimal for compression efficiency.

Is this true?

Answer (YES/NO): NO